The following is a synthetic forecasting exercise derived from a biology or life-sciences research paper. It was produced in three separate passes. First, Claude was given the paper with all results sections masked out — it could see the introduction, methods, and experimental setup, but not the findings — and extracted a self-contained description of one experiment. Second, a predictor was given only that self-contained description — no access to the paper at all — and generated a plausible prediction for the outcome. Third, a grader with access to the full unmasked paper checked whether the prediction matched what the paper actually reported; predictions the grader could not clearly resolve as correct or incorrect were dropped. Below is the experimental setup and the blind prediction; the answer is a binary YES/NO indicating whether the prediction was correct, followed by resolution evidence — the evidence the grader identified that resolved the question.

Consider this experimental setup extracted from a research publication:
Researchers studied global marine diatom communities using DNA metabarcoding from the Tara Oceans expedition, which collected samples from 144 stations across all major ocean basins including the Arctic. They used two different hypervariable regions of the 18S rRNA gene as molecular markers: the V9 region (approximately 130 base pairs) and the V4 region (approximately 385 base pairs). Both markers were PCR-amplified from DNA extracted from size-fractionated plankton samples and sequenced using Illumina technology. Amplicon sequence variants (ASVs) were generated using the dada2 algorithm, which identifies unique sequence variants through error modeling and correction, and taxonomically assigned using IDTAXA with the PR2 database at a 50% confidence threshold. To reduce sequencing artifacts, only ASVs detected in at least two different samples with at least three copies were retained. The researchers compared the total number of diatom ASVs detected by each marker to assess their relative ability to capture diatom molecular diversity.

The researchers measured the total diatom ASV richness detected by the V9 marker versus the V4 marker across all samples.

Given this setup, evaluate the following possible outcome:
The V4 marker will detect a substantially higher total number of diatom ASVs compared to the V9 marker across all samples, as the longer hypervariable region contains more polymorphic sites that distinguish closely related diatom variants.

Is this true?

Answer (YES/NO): YES